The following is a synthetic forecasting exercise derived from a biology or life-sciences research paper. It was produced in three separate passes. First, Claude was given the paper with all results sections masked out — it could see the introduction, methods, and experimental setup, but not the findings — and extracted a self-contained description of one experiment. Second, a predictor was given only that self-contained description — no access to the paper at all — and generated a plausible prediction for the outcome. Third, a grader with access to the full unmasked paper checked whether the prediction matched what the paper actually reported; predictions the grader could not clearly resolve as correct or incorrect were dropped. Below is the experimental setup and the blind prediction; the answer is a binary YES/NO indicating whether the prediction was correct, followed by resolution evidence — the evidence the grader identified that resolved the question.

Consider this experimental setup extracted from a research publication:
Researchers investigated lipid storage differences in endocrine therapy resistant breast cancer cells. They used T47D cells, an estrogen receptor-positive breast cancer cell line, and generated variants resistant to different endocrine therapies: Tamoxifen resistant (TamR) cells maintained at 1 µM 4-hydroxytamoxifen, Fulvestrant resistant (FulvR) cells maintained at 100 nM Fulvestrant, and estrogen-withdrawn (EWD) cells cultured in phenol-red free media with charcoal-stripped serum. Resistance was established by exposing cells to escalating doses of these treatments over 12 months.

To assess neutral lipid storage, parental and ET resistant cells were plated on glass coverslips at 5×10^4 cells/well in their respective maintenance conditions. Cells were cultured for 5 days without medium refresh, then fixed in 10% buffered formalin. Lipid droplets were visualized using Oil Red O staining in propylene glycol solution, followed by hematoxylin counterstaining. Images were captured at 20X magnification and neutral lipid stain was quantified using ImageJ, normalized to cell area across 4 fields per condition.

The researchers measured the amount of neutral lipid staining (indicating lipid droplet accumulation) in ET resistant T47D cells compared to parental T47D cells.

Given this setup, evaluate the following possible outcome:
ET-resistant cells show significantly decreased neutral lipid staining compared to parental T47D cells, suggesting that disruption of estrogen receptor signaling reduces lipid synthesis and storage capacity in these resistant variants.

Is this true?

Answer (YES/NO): NO